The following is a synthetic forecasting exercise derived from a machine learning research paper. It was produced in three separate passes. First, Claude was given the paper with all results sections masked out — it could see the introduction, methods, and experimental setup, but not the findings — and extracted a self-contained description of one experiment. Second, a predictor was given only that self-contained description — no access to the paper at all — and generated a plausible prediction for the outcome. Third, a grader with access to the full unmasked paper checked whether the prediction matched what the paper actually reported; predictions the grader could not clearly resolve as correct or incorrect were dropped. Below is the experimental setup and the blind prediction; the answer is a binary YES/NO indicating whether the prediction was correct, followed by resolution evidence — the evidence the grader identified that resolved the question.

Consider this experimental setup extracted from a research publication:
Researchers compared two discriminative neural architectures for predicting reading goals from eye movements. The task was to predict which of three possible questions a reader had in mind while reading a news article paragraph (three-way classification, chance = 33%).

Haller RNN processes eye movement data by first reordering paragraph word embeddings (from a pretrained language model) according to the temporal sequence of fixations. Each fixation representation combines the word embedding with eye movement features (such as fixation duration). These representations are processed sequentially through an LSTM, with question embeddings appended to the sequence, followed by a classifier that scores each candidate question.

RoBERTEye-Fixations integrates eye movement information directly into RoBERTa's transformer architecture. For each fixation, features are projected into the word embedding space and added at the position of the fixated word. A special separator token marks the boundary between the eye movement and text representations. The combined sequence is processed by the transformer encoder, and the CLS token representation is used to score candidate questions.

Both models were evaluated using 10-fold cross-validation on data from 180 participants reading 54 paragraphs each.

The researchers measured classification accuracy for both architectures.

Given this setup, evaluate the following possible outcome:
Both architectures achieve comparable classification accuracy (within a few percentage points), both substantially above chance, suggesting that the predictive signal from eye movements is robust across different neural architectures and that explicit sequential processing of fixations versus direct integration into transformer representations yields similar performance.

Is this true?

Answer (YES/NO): NO